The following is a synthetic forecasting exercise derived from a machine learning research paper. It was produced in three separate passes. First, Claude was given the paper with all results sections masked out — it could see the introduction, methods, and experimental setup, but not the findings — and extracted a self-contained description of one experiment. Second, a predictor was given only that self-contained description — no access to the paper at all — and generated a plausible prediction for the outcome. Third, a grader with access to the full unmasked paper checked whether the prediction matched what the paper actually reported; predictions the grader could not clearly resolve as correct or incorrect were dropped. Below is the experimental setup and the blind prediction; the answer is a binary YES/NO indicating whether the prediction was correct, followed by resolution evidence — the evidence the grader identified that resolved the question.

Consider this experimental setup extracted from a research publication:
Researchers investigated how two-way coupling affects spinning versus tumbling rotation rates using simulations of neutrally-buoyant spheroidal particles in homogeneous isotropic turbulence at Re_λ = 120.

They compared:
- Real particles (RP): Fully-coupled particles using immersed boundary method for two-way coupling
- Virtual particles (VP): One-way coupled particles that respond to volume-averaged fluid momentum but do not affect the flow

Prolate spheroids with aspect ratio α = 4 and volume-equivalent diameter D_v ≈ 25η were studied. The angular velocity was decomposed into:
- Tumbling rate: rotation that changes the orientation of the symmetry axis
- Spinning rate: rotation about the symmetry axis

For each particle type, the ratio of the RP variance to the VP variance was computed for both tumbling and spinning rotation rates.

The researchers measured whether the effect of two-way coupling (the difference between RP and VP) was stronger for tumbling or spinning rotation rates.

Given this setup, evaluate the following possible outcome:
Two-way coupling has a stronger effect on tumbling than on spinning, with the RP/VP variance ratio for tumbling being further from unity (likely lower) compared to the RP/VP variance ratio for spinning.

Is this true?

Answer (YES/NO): NO